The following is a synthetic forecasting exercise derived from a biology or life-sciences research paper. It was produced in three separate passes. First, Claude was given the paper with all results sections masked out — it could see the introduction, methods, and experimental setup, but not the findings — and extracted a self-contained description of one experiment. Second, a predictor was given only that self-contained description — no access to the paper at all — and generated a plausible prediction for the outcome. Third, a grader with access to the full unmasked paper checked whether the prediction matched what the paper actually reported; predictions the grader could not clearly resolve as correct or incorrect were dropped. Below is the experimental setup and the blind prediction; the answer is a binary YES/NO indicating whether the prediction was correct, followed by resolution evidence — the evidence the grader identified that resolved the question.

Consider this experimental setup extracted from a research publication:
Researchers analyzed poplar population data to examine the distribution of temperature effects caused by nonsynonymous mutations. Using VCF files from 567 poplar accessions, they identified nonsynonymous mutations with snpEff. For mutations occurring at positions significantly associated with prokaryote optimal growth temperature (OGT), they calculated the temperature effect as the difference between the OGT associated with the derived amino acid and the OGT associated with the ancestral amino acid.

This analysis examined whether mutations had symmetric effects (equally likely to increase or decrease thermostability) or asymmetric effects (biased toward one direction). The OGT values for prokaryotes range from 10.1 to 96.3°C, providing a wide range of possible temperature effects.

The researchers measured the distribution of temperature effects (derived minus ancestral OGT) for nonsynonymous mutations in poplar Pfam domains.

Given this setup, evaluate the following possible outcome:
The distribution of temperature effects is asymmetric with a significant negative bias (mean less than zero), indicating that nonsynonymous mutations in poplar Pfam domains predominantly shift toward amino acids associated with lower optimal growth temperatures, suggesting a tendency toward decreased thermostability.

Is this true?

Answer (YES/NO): YES